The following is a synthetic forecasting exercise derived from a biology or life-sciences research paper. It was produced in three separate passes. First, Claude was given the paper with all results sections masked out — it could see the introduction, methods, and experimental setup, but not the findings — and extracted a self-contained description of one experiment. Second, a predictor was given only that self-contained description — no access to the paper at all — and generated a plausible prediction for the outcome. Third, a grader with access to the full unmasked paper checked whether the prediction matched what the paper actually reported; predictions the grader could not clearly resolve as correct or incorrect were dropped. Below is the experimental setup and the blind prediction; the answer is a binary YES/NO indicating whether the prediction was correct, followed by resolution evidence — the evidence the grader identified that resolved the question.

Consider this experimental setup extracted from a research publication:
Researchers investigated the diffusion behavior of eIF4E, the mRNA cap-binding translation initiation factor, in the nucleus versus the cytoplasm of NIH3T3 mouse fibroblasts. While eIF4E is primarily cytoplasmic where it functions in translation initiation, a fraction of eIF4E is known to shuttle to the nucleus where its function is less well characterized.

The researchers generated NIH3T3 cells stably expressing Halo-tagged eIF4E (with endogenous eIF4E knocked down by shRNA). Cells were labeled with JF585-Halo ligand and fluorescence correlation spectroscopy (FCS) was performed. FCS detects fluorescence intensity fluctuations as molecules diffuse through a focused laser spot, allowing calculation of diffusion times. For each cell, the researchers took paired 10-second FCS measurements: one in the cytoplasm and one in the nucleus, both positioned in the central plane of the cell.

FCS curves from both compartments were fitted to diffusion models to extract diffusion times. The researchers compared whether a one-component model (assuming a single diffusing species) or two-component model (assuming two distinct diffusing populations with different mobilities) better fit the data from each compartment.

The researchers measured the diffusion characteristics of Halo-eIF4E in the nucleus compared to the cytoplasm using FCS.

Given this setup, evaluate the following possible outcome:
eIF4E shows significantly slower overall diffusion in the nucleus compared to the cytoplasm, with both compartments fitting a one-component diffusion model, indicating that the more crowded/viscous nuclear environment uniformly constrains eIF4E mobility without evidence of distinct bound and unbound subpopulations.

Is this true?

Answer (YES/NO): NO